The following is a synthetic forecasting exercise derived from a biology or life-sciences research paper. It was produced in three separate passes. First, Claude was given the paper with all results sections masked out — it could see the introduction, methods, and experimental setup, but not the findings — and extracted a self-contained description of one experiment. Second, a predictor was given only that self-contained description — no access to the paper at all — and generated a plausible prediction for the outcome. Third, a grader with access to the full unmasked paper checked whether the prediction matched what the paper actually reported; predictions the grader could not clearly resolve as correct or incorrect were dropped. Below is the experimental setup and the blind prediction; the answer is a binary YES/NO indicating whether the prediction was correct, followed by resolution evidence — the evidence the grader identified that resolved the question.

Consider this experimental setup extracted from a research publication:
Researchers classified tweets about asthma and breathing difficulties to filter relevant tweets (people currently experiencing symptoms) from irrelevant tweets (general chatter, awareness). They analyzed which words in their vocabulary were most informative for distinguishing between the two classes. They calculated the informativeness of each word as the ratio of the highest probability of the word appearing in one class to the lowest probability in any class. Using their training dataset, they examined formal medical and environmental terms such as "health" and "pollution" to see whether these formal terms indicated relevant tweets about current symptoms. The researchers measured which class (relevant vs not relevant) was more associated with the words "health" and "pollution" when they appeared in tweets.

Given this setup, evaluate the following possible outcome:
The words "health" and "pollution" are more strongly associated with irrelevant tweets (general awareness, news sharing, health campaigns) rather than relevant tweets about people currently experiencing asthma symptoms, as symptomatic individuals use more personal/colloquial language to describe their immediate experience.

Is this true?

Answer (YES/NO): YES